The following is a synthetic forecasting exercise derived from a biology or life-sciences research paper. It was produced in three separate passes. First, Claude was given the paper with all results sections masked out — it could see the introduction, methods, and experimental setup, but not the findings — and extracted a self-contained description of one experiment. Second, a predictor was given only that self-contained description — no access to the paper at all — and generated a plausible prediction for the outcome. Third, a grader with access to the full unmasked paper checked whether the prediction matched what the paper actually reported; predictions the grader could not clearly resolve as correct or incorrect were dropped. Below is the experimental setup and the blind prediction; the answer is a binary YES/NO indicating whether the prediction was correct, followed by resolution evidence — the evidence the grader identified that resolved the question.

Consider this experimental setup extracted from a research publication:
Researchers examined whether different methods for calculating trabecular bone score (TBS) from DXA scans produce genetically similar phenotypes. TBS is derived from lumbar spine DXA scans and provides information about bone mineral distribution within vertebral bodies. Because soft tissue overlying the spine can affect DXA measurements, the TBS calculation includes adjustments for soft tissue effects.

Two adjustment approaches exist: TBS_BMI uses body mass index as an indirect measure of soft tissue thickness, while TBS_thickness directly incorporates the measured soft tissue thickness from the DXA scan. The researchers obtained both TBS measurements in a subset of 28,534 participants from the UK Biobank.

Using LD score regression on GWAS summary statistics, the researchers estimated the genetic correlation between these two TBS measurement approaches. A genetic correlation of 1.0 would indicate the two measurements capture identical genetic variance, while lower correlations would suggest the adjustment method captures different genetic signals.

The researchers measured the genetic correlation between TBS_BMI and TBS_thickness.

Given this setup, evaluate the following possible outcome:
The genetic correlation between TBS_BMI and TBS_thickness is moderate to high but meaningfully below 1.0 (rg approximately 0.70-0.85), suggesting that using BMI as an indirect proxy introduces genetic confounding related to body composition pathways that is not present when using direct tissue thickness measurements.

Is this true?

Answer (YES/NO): NO